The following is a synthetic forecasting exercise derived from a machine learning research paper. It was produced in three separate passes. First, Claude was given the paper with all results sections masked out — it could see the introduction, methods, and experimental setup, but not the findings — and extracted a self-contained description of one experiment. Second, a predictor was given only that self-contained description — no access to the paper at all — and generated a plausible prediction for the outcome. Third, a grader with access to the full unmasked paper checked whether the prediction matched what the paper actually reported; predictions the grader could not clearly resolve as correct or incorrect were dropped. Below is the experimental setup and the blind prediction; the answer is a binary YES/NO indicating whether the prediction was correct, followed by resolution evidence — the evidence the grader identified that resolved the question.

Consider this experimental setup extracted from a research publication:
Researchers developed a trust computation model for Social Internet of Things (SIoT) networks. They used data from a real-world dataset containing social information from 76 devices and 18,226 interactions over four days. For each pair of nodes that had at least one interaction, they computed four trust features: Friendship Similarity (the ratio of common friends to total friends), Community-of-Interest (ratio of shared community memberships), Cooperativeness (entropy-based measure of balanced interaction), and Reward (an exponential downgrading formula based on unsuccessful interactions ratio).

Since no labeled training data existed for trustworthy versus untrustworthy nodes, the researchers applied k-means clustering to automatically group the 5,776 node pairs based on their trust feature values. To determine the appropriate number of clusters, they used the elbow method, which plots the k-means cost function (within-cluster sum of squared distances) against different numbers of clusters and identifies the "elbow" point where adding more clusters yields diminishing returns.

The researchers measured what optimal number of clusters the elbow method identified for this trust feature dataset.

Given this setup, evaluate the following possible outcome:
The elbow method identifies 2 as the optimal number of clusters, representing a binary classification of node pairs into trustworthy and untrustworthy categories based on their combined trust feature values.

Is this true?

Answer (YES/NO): NO